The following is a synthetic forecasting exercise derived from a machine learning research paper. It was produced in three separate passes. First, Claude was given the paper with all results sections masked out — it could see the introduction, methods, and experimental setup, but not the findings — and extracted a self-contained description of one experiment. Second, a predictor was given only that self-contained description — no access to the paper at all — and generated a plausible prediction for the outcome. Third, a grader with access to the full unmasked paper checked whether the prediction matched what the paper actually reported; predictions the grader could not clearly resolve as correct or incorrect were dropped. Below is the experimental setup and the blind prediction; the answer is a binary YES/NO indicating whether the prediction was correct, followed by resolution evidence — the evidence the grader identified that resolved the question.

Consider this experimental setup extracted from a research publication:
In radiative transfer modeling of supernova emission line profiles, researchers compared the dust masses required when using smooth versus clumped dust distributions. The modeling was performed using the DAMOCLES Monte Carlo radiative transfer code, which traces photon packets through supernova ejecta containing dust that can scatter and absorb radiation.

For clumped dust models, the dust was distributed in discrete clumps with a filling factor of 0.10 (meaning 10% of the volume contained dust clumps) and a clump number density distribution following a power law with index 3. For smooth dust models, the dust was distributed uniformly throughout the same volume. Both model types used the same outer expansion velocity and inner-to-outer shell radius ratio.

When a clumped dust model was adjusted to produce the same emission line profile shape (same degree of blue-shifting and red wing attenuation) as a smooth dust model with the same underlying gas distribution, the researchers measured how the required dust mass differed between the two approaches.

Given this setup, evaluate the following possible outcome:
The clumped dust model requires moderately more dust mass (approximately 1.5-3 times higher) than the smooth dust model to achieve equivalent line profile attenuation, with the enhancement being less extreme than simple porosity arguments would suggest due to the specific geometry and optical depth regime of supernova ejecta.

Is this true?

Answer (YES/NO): YES